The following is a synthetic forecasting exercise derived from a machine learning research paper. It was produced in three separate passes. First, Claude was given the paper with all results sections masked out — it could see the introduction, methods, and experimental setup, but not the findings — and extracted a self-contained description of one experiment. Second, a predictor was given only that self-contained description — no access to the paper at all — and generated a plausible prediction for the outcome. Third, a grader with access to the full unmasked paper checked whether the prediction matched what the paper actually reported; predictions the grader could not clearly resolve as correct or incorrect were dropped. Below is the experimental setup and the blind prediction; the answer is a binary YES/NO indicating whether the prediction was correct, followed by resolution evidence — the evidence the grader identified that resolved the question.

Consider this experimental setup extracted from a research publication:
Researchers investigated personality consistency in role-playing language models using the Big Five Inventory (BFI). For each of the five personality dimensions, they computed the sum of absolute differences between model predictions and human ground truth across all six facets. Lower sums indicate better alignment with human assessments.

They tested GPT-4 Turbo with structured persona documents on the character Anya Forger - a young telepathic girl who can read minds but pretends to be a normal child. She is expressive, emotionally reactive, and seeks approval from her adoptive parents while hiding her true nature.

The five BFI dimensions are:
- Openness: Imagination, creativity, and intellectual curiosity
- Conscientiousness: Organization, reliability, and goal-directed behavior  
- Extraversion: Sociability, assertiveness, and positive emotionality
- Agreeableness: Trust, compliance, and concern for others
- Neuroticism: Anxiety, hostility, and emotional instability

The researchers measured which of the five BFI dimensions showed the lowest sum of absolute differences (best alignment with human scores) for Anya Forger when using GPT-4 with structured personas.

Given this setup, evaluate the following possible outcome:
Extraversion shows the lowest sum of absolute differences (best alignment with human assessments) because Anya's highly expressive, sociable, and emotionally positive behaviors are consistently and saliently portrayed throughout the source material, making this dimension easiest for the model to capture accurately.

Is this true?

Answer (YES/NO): YES